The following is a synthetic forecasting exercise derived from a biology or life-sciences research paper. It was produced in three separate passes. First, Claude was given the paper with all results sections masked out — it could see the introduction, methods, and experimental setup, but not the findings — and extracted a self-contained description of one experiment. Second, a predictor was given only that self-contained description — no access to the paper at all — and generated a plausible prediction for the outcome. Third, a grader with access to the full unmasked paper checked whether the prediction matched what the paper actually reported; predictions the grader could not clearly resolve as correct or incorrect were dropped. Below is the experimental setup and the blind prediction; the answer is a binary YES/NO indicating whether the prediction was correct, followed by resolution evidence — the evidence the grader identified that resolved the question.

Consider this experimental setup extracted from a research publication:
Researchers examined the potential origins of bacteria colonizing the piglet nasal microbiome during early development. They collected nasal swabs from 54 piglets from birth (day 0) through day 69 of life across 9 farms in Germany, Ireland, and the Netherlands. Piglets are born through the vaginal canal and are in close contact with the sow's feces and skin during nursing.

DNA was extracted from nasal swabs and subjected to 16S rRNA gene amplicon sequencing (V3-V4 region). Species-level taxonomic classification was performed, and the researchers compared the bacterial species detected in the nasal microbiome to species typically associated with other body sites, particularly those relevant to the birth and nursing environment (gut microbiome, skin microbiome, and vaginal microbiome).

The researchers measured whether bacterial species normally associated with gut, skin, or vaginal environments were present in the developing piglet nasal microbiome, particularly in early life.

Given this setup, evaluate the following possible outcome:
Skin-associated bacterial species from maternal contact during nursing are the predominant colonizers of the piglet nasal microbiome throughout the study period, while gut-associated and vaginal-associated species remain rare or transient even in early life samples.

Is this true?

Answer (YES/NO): NO